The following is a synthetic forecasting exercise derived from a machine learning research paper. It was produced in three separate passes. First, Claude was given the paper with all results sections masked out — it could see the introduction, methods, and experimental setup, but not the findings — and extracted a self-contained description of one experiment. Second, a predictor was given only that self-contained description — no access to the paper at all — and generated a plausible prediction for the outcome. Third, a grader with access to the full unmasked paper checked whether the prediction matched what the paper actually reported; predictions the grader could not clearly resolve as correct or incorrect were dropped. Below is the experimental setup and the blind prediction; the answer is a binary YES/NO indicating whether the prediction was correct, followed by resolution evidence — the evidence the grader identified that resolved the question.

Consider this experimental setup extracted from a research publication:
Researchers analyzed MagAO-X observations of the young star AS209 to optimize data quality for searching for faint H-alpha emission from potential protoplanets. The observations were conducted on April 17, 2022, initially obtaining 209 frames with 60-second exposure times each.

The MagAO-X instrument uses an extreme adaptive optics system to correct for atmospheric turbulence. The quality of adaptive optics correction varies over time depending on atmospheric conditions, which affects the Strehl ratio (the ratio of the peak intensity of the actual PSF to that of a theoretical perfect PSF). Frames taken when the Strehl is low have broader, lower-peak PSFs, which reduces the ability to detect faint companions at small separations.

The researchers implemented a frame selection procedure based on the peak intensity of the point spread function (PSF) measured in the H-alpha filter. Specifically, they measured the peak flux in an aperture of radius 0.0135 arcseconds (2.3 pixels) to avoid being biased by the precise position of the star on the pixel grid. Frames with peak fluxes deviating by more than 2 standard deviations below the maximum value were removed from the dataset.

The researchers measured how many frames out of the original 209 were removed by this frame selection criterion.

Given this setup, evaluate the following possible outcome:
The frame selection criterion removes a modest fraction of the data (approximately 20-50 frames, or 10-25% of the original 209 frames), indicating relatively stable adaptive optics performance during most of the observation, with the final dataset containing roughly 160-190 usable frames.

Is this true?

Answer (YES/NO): YES